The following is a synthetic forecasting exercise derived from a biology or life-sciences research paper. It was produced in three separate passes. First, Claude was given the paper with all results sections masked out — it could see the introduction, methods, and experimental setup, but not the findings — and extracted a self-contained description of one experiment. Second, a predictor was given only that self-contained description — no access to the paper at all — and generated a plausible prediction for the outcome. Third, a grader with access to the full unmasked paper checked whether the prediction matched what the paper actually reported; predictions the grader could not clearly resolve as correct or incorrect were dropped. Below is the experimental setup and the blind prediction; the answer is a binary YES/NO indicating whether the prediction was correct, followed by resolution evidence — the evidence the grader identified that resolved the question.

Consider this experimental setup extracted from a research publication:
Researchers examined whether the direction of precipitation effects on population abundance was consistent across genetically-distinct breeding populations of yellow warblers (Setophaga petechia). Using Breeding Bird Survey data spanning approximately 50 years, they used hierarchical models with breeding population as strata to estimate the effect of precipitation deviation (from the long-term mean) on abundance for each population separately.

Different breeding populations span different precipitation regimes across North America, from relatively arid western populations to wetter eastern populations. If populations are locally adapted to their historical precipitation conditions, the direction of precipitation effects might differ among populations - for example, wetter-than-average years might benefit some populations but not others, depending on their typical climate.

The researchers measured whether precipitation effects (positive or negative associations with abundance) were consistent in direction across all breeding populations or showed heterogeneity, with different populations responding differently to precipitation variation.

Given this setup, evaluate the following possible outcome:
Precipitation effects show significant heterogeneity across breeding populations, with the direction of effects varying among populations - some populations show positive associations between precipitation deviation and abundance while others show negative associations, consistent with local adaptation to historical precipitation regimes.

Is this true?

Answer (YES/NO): YES